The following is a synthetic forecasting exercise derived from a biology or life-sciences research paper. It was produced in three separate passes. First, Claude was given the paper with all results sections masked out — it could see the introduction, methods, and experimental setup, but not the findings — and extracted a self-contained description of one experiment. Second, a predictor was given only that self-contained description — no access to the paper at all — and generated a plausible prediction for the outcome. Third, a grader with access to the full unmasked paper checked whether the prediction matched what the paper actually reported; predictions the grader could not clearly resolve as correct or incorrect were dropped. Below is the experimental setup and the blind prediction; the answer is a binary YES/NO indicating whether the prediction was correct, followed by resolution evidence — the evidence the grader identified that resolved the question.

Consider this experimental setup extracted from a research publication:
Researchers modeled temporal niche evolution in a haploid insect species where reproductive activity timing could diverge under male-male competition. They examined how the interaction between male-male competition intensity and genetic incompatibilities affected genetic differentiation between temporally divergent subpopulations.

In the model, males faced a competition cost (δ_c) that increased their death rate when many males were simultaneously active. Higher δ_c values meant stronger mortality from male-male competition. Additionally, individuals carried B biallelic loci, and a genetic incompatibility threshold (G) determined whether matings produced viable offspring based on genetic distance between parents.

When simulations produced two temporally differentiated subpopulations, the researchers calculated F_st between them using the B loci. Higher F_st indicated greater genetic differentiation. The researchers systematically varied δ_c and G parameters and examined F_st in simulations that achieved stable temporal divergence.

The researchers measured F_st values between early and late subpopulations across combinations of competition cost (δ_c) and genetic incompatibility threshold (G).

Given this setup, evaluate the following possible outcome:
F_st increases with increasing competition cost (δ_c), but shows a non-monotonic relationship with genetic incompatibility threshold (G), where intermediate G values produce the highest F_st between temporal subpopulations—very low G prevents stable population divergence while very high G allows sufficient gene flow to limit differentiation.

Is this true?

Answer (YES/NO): YES